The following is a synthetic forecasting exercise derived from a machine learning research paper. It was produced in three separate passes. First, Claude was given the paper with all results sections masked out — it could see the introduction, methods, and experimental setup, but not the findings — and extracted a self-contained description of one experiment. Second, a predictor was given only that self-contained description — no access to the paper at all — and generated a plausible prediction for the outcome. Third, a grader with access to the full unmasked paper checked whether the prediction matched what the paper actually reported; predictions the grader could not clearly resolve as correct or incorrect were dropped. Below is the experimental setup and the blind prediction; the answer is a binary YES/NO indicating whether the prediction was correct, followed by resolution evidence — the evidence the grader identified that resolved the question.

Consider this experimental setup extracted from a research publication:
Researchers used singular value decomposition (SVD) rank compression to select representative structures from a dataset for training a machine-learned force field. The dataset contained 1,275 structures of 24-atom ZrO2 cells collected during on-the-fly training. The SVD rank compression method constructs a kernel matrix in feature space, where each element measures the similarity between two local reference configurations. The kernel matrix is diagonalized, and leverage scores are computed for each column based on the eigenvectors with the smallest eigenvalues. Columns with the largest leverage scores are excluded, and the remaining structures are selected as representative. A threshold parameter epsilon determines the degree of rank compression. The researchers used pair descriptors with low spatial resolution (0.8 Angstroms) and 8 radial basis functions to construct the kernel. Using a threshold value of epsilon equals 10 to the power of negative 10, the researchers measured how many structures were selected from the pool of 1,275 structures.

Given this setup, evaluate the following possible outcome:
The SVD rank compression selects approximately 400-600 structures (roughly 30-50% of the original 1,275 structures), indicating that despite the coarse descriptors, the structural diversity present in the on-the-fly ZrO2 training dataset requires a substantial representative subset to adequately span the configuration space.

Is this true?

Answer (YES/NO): NO